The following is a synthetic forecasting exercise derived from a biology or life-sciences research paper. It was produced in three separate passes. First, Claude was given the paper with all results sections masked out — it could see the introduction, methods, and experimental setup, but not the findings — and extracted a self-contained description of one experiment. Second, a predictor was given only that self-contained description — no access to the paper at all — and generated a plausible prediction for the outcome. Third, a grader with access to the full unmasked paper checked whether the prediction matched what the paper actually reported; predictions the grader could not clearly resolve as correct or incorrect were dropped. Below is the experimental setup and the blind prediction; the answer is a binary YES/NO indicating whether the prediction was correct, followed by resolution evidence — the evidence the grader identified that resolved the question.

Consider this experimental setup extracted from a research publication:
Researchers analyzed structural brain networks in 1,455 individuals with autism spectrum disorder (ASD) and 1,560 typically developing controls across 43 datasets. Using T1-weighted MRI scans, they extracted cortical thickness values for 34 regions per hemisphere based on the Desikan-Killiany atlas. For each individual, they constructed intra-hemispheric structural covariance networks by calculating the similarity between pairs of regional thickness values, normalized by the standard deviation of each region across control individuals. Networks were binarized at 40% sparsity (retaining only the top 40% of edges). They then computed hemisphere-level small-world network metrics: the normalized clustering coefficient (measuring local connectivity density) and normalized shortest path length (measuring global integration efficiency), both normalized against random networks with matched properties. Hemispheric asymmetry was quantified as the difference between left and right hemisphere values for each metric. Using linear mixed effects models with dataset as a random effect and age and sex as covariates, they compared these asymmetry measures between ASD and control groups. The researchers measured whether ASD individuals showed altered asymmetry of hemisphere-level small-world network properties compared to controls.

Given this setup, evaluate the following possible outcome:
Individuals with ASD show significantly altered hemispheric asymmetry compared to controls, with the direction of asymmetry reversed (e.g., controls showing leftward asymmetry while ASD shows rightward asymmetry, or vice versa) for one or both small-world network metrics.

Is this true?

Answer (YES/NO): NO